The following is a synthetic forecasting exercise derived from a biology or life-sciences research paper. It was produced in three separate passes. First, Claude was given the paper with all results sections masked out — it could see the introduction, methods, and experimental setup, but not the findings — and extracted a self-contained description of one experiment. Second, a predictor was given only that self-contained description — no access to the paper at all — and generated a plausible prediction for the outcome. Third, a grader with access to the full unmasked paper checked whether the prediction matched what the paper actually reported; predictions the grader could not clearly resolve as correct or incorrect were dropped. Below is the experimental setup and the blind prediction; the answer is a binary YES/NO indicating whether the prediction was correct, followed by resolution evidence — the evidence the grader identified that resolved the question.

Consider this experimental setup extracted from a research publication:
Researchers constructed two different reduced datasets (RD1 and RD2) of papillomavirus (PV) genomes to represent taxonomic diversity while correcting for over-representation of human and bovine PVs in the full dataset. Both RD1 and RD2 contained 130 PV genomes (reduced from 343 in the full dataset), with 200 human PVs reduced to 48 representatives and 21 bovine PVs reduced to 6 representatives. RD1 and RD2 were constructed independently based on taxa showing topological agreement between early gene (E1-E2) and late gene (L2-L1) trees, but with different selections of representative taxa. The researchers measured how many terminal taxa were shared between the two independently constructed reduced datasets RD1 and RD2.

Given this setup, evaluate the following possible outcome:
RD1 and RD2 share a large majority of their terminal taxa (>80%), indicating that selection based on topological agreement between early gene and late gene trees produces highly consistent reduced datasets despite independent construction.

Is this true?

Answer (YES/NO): NO